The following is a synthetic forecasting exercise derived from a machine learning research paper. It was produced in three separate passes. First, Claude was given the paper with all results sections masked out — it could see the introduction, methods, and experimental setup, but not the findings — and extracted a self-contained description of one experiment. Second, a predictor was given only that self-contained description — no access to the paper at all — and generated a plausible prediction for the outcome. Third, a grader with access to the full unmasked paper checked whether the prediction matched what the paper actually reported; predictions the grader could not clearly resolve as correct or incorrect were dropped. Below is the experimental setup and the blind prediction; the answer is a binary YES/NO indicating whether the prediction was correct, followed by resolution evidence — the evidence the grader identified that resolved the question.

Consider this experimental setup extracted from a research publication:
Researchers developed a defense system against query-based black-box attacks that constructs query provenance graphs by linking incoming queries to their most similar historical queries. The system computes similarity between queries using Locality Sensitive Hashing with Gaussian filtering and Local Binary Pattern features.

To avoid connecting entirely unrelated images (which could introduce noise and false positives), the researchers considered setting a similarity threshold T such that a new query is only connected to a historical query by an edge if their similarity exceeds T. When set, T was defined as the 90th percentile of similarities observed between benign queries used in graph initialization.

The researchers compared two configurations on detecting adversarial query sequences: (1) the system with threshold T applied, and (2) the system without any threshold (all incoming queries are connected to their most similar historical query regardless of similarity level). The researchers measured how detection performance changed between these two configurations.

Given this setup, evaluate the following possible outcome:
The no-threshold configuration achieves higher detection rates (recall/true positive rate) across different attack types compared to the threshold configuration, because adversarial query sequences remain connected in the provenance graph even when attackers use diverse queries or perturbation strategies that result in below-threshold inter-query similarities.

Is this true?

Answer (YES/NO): NO